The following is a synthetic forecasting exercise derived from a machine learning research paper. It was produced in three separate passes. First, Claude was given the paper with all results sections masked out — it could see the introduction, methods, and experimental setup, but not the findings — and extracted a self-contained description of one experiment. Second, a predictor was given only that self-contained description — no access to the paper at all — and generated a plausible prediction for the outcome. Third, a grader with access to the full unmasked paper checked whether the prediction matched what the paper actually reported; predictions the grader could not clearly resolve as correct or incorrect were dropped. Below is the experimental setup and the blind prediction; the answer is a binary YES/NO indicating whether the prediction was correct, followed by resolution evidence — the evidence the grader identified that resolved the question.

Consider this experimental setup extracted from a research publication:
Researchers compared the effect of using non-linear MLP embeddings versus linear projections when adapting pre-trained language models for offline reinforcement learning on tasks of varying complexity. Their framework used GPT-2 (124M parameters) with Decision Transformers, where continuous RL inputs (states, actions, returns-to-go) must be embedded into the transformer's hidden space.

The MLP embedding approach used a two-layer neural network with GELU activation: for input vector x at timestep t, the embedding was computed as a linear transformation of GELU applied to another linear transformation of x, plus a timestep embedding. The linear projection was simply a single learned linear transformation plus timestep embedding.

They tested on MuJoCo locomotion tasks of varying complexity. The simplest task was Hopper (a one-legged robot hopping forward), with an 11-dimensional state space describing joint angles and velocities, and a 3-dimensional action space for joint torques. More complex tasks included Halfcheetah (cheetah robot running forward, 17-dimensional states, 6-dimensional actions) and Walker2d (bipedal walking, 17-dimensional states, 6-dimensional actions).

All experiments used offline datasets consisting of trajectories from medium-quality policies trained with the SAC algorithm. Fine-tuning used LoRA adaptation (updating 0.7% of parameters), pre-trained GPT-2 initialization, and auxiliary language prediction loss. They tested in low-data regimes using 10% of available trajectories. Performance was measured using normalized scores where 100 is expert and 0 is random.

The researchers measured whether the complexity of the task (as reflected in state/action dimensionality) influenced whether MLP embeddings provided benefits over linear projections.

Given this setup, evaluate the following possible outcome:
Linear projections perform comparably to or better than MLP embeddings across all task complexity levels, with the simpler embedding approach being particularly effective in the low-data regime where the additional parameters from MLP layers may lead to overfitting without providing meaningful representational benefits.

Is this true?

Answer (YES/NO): NO